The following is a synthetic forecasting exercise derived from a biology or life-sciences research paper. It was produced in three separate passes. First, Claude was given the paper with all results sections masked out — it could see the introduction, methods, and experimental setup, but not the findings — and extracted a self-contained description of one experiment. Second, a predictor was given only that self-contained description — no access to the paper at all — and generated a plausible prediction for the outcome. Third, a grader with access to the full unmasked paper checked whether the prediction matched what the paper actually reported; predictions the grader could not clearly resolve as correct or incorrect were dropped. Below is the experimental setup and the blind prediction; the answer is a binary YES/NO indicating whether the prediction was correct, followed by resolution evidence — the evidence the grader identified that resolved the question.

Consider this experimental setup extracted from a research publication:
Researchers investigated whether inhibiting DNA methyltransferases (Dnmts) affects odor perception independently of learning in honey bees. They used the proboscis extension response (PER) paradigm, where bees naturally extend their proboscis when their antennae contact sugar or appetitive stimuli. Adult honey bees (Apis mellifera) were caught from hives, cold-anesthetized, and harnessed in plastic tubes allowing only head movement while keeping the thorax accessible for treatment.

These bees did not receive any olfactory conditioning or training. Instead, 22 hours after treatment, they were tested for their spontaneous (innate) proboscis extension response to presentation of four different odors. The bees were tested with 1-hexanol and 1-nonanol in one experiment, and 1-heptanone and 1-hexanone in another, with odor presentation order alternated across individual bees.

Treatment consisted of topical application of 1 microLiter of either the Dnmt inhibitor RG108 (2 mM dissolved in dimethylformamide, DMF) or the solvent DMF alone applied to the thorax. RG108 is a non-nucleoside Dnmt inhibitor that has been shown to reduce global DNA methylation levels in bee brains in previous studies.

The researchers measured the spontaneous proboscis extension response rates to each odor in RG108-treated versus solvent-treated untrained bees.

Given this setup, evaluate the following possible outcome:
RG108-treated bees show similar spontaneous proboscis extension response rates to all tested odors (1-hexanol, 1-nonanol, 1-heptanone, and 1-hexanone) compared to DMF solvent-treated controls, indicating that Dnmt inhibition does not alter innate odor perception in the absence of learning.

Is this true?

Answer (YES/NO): YES